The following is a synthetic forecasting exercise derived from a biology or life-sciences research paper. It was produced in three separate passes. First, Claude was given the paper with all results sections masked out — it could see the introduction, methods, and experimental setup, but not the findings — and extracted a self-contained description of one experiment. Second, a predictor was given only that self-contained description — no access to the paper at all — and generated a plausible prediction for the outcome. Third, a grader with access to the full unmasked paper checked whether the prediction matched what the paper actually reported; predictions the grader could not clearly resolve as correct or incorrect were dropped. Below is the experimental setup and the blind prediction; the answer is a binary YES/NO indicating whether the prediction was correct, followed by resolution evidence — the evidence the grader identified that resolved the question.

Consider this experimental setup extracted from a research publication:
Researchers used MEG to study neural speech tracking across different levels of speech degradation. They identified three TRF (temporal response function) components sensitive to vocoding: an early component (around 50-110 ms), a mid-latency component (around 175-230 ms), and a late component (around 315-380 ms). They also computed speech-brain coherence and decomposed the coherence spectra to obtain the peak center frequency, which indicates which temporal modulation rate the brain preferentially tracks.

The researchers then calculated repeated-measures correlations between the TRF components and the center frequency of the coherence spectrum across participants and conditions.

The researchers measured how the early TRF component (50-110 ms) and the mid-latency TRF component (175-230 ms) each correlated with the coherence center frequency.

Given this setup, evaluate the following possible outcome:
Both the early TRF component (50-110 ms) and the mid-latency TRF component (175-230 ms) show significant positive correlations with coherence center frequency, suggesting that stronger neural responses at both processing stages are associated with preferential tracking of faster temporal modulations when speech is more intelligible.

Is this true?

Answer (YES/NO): NO